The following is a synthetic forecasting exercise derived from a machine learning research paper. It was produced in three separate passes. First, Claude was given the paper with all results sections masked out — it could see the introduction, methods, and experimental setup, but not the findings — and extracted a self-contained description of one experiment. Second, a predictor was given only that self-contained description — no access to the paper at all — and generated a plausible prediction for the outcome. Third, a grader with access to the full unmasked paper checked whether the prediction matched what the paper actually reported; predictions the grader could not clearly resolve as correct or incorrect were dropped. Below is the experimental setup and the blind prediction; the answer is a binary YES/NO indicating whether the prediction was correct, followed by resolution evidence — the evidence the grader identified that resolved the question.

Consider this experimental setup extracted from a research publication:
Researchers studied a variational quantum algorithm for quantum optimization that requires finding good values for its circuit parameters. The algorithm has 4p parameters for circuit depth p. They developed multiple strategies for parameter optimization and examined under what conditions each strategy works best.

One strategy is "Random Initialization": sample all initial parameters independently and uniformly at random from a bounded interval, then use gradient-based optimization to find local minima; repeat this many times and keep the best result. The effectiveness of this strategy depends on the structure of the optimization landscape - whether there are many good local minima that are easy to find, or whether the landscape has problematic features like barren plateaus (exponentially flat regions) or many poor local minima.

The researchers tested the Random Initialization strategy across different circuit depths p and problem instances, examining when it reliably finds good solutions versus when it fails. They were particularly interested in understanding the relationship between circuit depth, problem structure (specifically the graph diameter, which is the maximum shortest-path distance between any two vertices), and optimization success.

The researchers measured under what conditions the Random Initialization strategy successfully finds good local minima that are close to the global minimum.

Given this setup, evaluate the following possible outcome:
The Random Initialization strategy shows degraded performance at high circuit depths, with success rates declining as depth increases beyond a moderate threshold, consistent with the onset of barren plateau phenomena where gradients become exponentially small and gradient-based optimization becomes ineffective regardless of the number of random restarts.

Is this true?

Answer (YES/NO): NO